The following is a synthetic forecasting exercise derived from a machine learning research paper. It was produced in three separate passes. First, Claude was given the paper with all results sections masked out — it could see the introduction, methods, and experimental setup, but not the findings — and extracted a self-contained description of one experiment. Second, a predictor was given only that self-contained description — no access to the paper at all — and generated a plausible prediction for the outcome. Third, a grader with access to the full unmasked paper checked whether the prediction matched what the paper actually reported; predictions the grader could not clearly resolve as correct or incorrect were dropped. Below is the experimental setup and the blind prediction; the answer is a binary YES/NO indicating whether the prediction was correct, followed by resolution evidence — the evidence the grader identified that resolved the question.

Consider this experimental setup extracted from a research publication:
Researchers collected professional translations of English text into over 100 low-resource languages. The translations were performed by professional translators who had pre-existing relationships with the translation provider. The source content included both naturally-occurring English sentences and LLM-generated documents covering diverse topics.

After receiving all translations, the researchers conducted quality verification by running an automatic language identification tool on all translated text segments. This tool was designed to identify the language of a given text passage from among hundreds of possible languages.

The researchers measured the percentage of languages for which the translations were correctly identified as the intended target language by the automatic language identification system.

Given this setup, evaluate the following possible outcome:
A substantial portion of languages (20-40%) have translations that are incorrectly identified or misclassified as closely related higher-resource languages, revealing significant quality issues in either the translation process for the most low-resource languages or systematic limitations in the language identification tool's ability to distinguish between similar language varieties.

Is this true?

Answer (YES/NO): NO